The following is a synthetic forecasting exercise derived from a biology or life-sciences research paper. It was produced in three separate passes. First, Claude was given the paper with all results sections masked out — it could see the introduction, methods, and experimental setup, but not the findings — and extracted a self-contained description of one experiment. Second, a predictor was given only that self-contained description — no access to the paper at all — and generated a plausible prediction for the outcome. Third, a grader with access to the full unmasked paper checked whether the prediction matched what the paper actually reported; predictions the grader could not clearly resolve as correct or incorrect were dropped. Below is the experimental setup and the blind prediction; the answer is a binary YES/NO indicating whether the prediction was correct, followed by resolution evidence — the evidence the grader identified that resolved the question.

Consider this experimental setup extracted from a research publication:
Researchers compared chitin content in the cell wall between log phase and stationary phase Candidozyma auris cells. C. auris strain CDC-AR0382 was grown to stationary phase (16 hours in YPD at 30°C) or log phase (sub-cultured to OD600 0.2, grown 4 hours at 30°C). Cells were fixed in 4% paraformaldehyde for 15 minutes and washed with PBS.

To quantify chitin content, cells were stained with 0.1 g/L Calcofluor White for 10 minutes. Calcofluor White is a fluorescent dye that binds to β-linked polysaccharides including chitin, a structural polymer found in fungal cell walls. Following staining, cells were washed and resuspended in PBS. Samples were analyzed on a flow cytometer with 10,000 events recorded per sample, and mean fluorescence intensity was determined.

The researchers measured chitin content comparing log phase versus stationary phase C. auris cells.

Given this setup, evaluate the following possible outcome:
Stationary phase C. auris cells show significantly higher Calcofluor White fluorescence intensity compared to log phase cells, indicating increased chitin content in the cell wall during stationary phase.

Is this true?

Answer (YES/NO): NO